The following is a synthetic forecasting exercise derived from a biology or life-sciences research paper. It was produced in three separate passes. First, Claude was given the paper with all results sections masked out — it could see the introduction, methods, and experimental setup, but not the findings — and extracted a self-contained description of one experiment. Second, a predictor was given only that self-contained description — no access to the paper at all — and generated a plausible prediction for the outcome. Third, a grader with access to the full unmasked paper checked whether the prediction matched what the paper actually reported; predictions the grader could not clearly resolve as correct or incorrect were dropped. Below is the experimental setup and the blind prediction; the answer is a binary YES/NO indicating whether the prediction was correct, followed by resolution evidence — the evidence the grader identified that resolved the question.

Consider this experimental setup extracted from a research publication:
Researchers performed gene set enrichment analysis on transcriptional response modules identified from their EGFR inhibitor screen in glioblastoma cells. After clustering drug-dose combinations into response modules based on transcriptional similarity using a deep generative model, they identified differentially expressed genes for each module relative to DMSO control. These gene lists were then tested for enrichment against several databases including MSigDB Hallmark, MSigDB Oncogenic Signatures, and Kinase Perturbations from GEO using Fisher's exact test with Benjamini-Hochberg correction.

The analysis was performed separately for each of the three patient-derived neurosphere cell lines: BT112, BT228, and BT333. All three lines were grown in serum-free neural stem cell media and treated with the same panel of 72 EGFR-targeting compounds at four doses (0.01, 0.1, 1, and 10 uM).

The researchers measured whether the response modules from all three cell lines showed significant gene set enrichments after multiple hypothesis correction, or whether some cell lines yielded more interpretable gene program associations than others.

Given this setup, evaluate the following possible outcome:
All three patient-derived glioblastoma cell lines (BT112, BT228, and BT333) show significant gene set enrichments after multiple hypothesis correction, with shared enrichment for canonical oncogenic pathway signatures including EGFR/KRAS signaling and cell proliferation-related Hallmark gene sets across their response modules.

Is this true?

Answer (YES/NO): NO